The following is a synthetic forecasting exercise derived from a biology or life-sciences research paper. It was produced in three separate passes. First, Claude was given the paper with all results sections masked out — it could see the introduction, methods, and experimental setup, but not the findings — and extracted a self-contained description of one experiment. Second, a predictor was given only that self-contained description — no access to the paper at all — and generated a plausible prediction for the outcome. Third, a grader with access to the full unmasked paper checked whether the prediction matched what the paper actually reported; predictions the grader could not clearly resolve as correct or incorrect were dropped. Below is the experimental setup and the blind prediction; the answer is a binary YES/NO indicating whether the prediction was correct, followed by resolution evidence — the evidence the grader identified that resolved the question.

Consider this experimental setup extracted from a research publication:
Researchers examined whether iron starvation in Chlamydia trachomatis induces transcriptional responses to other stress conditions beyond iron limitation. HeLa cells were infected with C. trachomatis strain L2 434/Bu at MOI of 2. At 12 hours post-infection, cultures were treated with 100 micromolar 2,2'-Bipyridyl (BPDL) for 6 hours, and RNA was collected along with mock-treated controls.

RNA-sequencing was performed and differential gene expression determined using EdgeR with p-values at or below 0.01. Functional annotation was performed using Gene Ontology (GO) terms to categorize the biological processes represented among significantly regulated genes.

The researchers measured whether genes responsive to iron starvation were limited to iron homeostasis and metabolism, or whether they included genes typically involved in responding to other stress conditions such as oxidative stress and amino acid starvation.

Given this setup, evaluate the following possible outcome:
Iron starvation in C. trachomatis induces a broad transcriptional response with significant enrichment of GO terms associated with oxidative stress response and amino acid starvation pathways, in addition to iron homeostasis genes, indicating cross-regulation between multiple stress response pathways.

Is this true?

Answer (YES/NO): NO